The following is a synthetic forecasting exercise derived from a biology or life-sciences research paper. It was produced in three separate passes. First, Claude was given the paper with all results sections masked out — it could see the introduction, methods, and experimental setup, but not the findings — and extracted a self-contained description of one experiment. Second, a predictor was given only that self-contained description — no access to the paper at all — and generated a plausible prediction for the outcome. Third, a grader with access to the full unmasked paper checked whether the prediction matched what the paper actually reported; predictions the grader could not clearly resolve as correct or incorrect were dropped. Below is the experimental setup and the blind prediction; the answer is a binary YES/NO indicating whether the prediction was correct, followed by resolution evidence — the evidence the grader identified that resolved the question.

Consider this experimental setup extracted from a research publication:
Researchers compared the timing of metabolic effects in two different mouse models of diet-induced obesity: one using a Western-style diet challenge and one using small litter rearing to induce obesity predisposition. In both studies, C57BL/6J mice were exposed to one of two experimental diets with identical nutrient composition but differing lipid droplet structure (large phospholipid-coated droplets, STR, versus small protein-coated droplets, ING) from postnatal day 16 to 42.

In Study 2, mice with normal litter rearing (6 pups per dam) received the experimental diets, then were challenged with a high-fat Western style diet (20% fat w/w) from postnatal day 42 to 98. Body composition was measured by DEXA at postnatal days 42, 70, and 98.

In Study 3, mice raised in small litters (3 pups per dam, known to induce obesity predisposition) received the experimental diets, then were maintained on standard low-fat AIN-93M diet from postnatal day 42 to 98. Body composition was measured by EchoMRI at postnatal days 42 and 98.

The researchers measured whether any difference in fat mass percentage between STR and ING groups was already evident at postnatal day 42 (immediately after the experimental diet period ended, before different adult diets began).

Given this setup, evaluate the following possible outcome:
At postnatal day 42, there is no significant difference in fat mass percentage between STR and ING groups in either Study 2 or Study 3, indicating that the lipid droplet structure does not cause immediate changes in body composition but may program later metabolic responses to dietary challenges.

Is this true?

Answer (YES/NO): YES